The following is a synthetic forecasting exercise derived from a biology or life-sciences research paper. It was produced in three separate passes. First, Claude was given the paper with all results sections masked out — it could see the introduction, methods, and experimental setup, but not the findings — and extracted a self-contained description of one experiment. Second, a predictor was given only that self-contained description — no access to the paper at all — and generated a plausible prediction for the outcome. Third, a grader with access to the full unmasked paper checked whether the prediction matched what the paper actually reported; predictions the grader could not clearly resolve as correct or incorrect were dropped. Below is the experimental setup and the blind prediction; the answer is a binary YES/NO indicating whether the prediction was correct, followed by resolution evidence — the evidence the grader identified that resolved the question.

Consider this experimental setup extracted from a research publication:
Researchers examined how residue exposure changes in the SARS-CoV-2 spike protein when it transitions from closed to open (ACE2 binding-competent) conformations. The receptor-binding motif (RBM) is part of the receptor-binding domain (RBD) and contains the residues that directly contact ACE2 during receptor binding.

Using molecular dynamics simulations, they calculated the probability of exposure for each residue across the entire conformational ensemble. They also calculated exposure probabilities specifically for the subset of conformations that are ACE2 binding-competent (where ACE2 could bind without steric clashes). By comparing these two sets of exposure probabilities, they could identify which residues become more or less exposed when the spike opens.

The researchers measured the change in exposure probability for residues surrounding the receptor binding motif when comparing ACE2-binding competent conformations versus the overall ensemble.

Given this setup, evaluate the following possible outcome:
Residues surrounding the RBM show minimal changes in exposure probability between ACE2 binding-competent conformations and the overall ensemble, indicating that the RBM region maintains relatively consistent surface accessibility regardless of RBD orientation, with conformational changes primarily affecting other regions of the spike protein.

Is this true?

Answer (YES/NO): NO